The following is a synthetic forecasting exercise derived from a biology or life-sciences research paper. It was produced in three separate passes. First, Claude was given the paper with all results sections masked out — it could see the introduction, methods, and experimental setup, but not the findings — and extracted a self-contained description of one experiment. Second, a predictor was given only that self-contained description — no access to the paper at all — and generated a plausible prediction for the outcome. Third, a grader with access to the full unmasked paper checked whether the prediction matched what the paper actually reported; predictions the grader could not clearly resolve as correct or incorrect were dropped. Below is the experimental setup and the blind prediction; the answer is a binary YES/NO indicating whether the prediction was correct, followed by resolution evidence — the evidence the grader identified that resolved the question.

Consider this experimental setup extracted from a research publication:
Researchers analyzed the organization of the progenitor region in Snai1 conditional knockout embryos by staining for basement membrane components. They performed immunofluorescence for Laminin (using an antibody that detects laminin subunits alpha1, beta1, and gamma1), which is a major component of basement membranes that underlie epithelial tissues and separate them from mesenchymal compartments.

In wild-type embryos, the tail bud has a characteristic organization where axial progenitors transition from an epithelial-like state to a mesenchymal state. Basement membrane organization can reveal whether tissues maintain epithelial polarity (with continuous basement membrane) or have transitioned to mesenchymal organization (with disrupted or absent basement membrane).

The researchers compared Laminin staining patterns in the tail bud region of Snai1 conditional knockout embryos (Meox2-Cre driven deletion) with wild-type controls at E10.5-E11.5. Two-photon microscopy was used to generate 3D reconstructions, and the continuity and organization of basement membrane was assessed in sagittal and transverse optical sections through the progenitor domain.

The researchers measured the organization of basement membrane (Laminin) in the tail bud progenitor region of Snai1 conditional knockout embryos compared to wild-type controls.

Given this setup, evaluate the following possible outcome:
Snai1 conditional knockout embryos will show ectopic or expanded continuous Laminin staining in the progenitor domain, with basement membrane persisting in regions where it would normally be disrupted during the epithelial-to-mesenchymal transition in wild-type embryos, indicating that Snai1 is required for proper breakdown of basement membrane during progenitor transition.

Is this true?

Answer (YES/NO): NO